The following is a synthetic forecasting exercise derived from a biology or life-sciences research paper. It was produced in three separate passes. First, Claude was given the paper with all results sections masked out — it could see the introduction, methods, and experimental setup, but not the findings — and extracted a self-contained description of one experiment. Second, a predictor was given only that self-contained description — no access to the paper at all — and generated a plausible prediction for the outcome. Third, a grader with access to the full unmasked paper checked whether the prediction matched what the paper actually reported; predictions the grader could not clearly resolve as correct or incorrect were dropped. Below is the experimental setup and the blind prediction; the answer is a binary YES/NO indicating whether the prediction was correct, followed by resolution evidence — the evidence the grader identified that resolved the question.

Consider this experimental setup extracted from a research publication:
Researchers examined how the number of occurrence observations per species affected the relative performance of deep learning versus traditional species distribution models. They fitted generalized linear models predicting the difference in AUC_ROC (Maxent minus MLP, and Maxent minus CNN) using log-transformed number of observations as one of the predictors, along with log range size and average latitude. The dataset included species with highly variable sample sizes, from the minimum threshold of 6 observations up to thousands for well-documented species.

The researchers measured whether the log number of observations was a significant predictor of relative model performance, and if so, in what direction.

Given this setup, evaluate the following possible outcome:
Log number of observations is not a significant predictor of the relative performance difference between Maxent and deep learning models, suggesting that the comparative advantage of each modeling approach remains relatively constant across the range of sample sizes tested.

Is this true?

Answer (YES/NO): NO